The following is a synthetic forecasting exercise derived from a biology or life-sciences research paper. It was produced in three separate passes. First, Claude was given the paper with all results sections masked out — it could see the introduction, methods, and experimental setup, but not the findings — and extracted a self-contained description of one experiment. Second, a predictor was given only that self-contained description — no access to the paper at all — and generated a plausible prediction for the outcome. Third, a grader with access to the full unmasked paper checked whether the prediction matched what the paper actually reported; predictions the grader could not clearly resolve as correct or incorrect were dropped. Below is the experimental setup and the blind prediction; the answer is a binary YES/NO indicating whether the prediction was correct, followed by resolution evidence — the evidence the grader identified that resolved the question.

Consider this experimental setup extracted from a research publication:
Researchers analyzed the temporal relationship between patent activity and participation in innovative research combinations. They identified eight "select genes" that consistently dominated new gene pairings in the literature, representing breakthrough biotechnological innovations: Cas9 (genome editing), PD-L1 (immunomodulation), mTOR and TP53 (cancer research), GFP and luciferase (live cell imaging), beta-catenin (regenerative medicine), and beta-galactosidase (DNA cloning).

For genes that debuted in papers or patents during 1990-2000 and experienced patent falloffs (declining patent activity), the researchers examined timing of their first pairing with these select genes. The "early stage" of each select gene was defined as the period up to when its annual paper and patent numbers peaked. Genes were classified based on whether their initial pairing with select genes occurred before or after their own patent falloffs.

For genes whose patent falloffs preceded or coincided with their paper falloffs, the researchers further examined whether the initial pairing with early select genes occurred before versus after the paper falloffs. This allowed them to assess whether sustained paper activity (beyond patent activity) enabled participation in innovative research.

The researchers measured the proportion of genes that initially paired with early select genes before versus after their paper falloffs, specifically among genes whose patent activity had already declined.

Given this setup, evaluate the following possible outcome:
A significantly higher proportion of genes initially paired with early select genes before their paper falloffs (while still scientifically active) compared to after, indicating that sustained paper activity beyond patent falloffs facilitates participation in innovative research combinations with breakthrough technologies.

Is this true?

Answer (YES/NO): YES